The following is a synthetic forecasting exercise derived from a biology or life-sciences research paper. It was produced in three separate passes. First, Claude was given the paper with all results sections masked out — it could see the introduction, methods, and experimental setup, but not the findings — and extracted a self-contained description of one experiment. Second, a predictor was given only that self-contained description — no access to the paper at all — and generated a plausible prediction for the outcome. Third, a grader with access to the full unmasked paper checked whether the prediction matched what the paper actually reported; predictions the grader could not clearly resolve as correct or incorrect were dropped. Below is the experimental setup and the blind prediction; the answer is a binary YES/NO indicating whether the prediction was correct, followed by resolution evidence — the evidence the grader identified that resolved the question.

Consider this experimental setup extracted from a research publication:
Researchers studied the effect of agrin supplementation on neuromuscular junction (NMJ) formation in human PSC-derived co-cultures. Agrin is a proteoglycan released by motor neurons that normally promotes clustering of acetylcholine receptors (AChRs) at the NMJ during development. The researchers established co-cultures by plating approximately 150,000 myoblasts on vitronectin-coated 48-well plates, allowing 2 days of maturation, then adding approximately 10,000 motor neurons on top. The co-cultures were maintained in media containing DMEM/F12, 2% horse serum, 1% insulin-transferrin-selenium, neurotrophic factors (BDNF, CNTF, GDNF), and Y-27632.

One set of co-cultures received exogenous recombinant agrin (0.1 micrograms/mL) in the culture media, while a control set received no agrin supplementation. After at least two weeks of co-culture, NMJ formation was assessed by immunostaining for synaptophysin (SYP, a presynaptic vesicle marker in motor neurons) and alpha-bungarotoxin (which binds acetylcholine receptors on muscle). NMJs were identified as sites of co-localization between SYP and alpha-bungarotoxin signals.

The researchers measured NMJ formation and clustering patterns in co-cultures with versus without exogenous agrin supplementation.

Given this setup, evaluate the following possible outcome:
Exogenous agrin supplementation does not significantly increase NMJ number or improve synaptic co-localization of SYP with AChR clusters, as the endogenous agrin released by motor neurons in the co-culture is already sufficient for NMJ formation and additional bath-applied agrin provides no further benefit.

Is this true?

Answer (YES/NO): NO